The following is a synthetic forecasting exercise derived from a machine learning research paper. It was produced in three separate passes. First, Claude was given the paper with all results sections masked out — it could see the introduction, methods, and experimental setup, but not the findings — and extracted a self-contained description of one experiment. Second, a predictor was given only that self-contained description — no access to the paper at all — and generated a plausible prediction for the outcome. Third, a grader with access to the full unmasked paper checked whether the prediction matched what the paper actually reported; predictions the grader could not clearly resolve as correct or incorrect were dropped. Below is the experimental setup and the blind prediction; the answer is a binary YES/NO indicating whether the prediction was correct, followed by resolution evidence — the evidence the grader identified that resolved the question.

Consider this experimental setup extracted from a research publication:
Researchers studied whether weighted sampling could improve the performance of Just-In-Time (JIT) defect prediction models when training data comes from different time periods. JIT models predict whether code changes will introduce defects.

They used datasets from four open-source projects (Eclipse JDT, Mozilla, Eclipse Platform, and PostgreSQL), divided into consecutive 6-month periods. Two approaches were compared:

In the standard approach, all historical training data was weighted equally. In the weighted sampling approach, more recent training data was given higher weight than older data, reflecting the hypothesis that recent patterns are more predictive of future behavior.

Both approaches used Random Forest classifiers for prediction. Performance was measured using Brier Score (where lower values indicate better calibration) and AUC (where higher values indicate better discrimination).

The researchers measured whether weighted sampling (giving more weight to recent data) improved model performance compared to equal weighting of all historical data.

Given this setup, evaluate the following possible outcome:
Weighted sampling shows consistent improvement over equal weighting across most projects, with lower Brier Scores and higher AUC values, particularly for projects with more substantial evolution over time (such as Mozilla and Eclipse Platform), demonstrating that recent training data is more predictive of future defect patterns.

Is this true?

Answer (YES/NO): NO